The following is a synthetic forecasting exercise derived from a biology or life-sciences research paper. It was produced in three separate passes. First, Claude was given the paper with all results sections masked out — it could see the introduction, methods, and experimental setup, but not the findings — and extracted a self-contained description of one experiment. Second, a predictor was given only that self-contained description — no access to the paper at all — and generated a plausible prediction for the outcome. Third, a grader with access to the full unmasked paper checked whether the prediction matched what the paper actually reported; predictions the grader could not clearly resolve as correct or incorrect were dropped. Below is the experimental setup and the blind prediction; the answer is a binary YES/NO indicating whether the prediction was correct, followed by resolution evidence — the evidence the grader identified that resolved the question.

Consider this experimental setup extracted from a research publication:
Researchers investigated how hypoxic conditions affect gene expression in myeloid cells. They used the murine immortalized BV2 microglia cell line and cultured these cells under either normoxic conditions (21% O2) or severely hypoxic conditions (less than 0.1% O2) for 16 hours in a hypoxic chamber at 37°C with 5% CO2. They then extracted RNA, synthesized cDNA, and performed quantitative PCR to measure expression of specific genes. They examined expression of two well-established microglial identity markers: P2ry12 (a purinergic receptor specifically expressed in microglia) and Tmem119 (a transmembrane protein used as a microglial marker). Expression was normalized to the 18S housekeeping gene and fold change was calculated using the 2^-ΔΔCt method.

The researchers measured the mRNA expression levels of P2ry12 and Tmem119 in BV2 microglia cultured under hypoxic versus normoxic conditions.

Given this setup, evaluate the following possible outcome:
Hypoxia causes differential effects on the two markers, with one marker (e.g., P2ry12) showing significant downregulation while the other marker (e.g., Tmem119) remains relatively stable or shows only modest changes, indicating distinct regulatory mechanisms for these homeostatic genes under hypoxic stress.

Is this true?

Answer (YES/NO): NO